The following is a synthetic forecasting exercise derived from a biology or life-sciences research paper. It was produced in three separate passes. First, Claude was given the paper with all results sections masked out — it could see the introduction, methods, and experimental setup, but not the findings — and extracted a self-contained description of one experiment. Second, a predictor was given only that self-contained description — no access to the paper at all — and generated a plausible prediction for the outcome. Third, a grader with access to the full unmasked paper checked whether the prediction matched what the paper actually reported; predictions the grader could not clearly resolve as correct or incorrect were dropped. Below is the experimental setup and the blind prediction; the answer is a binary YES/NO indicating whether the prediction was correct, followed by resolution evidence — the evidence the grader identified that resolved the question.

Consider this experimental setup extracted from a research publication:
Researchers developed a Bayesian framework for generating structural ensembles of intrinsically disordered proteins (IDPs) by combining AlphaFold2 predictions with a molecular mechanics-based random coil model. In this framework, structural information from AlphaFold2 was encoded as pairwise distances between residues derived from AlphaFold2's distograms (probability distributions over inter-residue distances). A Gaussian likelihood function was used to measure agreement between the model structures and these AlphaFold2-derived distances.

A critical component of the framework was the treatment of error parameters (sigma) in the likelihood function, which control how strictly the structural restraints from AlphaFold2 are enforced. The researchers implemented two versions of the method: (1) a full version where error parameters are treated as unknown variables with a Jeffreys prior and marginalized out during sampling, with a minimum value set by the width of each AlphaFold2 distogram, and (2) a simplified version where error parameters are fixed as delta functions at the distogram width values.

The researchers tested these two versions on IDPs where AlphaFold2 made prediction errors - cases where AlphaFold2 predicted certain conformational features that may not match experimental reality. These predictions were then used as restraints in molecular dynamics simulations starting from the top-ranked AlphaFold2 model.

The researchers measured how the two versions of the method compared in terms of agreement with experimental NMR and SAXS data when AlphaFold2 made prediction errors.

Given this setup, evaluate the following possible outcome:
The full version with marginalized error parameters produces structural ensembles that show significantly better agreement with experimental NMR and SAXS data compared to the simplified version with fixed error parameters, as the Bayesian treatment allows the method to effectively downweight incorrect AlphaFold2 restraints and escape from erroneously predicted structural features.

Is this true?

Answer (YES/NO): NO